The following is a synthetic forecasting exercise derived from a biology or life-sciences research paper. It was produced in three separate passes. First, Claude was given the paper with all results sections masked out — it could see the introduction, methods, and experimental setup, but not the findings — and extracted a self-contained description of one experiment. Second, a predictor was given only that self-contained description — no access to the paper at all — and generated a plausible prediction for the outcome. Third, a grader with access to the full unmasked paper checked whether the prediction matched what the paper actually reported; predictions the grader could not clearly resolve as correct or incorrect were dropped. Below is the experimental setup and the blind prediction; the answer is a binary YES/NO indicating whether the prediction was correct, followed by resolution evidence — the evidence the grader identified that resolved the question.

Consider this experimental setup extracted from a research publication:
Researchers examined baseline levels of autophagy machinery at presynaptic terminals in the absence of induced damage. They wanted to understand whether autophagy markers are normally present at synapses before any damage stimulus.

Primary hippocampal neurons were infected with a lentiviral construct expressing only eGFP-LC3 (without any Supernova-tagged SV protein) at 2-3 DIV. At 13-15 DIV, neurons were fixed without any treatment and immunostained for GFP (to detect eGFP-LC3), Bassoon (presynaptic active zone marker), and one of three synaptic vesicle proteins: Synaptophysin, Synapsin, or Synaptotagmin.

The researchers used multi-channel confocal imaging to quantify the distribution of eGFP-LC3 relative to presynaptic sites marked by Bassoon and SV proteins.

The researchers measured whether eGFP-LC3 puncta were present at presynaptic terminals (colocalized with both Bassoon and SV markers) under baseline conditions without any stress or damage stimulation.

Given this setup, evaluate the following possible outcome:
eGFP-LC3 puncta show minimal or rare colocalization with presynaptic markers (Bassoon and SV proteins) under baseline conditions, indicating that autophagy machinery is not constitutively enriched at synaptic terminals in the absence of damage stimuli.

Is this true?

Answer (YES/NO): NO